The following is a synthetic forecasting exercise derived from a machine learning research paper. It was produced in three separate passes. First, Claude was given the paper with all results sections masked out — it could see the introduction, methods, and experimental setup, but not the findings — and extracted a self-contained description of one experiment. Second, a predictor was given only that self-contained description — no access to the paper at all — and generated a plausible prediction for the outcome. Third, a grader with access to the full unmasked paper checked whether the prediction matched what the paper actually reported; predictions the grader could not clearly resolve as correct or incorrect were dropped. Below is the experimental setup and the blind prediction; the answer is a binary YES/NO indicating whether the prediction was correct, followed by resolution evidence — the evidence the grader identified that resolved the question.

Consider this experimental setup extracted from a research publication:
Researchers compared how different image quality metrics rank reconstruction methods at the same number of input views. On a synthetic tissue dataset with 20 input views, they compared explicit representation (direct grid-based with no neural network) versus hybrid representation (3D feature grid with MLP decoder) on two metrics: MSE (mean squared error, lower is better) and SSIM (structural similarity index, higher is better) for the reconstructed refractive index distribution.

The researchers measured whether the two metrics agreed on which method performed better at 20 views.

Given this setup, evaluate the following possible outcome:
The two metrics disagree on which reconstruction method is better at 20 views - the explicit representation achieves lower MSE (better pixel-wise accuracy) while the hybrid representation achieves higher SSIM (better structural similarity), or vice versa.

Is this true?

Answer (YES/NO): YES